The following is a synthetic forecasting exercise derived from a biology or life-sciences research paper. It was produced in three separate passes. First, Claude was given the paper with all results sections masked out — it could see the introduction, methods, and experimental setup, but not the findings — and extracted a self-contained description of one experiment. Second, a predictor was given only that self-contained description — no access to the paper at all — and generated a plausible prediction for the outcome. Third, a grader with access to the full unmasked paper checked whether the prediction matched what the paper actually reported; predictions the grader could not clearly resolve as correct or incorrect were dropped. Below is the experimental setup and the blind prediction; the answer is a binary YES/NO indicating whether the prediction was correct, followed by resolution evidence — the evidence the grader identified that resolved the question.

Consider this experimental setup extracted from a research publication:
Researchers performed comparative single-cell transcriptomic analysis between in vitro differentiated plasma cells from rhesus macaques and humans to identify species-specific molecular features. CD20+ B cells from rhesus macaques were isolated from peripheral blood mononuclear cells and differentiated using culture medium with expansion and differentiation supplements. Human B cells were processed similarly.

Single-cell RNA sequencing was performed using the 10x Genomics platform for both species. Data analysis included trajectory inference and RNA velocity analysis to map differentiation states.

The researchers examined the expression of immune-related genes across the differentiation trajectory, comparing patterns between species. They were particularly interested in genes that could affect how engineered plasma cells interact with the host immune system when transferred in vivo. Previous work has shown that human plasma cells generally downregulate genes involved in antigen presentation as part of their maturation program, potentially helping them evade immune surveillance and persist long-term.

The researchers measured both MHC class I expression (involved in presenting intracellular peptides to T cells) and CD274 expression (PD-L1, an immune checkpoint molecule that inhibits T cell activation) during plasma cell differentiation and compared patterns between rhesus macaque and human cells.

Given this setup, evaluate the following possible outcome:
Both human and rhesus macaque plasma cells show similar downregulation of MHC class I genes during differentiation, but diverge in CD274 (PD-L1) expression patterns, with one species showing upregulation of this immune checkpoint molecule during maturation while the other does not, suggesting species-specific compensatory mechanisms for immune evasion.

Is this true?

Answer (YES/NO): NO